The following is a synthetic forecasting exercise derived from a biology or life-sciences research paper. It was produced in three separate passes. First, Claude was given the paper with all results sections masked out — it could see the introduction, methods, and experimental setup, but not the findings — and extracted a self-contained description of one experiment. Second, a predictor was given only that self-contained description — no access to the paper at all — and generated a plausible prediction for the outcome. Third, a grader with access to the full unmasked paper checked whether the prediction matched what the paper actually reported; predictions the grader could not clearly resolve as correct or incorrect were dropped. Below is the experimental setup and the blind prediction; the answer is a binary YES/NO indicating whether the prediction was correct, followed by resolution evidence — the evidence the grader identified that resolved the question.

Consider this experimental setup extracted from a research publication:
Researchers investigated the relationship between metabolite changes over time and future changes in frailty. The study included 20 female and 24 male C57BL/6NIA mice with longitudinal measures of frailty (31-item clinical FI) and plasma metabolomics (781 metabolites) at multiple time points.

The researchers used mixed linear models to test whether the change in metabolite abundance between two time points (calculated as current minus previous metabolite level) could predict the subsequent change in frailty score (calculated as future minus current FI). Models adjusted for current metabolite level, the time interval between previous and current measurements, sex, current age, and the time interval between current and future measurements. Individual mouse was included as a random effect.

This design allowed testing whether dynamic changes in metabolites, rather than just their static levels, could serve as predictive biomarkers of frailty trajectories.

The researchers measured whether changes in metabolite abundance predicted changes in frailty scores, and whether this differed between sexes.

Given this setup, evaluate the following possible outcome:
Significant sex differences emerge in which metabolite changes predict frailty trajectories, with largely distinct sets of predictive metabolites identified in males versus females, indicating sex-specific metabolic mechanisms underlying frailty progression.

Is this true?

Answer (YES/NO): NO